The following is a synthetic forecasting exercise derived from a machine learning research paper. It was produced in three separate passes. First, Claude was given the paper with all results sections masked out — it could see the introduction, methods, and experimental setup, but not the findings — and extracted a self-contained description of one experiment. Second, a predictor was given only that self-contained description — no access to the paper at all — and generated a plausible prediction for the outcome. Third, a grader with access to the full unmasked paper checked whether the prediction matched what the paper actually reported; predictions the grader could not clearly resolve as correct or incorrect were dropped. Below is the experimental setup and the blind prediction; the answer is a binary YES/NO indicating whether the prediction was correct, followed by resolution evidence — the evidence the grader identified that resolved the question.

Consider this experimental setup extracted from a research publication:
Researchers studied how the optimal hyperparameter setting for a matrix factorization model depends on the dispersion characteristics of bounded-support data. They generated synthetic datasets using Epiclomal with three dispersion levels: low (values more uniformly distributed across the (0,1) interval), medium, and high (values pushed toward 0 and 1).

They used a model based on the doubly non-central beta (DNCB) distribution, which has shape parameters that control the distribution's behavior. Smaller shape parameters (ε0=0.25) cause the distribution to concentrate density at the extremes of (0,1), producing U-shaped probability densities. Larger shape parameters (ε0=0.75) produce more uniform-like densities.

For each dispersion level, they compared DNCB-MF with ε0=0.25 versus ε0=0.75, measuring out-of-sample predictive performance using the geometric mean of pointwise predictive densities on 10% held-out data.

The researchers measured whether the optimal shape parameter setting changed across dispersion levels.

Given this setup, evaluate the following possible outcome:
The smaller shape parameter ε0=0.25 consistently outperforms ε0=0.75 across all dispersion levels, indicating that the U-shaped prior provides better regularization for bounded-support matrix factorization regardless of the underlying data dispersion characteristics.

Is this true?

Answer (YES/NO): NO